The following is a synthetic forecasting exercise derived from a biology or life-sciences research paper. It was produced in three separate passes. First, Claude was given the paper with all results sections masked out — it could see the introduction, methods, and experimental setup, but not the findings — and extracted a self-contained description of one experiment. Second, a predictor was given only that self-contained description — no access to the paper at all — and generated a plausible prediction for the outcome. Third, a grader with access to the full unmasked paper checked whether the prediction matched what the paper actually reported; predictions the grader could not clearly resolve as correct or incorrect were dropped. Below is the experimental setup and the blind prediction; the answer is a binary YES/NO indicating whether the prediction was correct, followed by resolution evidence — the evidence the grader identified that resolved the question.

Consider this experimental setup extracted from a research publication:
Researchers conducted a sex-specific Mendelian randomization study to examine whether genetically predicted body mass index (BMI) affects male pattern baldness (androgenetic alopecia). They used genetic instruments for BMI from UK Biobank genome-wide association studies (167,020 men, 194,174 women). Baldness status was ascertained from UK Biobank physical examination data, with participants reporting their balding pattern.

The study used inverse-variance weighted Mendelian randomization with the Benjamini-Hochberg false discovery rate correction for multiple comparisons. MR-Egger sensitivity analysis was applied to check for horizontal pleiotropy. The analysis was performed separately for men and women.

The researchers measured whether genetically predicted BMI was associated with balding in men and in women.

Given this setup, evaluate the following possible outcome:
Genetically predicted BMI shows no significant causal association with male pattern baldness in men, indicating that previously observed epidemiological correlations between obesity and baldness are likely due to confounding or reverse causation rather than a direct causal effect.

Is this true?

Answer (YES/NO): NO